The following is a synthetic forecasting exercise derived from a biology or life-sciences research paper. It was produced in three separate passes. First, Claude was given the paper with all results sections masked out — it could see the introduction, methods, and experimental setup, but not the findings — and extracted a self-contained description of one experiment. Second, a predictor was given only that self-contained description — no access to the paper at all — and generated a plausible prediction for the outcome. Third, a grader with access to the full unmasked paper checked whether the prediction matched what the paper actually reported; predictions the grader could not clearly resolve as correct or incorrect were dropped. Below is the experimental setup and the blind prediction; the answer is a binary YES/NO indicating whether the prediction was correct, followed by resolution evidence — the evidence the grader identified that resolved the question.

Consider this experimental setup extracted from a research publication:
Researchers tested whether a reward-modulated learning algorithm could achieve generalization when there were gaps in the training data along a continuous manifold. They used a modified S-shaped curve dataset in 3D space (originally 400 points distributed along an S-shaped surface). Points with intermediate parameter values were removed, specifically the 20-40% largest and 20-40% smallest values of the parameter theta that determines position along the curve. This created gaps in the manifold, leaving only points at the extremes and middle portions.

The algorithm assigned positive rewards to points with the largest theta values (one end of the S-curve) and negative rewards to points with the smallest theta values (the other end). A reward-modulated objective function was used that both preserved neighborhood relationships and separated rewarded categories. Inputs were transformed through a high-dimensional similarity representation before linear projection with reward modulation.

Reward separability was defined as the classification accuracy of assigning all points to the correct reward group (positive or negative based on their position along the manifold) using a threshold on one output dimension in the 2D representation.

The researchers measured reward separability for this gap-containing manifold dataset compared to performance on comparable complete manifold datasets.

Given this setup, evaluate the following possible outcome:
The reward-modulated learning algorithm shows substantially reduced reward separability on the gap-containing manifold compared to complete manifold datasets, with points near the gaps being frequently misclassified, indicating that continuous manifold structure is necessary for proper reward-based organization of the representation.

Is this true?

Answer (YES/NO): NO